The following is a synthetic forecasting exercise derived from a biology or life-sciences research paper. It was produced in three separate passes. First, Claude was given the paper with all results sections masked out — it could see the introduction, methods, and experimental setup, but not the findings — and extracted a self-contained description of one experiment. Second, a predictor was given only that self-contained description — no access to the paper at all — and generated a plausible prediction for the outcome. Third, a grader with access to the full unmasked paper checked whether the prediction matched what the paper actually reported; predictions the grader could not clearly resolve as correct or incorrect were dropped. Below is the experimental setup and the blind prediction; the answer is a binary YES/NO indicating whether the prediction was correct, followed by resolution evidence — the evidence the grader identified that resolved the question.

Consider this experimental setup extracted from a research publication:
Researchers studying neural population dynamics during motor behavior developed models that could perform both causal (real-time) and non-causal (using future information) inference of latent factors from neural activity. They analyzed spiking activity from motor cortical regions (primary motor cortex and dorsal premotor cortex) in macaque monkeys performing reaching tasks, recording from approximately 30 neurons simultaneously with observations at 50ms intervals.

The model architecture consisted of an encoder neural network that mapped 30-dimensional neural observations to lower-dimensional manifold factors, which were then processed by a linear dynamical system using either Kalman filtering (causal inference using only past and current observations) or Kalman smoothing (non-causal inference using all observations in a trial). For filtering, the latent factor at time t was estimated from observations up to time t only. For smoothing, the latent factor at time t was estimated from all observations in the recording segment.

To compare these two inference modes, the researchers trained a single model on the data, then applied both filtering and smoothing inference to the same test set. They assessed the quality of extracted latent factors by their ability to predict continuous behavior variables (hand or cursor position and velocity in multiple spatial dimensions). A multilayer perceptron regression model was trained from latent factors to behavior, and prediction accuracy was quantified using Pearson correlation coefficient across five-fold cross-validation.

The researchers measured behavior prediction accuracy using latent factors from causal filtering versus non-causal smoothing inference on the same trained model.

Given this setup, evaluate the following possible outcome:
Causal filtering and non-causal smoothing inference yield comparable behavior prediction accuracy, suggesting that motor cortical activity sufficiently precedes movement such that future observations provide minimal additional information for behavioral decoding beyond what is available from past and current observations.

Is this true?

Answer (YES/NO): NO